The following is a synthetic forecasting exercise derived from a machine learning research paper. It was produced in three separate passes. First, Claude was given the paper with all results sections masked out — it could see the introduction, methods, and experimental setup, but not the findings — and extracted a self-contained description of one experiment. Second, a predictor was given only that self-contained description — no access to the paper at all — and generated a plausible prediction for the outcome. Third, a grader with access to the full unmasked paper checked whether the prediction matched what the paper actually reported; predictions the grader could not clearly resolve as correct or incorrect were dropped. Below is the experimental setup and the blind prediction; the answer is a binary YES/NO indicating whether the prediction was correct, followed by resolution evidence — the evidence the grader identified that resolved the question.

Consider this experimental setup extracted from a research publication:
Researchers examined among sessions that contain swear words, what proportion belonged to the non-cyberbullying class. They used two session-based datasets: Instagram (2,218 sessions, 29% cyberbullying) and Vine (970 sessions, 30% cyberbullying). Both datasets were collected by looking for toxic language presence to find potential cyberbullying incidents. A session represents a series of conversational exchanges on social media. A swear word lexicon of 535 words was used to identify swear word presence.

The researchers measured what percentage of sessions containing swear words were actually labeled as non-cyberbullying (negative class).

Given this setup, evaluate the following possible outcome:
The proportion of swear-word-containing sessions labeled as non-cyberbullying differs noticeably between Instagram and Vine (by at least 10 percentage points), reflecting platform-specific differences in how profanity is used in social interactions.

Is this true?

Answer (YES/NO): NO